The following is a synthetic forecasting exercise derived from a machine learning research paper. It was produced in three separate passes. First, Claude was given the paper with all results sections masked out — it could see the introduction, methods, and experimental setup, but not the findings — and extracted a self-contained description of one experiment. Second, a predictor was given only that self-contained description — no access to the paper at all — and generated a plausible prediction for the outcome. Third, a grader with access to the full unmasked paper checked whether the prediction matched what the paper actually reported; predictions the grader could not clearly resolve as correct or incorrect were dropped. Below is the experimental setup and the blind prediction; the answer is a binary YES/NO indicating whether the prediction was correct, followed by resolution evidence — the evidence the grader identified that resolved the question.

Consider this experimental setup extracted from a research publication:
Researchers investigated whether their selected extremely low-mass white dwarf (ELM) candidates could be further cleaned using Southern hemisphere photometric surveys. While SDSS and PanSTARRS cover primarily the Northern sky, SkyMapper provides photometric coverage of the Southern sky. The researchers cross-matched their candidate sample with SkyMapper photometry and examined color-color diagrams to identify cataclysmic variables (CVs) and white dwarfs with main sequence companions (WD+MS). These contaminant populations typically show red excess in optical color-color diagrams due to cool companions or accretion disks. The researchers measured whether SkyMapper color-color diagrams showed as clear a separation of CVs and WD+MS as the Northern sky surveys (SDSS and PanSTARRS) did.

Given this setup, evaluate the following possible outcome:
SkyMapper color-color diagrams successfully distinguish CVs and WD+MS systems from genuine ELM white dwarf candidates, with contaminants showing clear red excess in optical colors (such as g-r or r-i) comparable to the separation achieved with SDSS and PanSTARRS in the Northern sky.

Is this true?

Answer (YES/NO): NO